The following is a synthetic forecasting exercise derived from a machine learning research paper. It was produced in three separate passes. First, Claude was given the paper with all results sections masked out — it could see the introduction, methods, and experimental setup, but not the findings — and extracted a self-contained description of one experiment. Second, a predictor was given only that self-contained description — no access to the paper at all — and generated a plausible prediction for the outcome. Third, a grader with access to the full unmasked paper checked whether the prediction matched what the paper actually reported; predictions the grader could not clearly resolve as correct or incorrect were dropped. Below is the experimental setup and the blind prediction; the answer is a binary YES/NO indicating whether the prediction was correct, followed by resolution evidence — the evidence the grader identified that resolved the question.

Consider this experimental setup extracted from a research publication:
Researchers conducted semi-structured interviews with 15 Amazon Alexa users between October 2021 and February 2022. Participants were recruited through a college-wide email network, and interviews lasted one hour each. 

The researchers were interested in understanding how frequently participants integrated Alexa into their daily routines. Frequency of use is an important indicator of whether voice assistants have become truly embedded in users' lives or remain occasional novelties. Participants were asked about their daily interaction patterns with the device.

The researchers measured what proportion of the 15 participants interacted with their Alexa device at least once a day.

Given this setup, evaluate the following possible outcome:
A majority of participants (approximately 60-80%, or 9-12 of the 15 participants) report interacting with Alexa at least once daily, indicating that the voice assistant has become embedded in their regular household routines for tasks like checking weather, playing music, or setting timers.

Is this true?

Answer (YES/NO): NO